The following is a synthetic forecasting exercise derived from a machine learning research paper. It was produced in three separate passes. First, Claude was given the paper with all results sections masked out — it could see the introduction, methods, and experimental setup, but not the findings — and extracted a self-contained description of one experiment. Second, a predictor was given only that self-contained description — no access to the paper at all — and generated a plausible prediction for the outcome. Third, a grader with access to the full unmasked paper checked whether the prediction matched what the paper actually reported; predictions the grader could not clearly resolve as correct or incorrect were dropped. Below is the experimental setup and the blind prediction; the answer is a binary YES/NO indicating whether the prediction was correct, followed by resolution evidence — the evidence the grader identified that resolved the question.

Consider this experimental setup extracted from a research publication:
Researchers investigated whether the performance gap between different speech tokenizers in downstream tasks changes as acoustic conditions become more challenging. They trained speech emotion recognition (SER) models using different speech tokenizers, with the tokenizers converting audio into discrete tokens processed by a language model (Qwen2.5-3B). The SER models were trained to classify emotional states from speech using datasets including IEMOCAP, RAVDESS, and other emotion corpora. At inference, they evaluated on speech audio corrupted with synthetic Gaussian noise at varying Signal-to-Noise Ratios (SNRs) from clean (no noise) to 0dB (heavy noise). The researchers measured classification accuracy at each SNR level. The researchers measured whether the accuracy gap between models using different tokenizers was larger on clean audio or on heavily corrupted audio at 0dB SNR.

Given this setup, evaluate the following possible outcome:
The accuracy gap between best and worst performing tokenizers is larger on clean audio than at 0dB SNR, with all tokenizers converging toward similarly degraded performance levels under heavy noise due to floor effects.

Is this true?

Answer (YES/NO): NO